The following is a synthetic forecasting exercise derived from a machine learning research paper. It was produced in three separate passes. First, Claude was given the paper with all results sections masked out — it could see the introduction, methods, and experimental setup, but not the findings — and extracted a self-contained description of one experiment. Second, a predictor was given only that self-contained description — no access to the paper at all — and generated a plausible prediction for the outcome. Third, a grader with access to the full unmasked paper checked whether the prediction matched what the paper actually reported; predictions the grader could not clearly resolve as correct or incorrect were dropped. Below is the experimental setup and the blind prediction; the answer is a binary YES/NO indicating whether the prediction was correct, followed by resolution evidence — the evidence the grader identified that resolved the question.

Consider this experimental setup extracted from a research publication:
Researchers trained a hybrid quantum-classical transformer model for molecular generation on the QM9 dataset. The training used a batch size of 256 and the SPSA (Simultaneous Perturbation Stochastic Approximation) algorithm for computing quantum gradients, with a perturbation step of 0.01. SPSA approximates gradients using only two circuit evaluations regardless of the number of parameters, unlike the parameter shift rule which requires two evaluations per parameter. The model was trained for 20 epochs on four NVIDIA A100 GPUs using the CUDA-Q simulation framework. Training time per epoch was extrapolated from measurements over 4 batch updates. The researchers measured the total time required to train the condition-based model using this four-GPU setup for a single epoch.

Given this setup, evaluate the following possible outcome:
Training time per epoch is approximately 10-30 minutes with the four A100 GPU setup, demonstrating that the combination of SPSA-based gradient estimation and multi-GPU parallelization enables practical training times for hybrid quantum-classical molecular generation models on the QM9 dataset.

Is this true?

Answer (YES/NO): NO